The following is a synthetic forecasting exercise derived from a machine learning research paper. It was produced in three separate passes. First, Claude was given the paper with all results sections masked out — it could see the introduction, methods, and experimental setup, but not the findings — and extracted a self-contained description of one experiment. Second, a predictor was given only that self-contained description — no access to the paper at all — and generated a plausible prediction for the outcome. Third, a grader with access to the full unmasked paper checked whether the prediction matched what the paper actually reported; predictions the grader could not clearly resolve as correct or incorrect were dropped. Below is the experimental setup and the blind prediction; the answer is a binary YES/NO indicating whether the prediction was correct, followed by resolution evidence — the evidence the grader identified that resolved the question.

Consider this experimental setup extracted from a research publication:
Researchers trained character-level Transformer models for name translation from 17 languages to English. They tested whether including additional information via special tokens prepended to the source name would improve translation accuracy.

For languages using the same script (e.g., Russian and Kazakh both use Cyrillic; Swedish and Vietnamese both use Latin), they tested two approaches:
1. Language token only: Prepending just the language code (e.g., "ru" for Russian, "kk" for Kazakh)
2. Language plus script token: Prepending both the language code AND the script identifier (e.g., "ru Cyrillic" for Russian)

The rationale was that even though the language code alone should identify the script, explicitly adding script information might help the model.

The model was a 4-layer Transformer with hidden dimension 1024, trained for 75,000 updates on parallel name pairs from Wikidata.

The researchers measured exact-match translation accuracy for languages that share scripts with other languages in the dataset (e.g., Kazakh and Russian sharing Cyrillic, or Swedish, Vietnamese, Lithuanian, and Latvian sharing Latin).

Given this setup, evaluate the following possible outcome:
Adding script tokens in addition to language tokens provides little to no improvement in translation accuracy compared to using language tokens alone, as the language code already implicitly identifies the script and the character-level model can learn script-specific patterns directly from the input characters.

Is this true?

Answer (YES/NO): YES